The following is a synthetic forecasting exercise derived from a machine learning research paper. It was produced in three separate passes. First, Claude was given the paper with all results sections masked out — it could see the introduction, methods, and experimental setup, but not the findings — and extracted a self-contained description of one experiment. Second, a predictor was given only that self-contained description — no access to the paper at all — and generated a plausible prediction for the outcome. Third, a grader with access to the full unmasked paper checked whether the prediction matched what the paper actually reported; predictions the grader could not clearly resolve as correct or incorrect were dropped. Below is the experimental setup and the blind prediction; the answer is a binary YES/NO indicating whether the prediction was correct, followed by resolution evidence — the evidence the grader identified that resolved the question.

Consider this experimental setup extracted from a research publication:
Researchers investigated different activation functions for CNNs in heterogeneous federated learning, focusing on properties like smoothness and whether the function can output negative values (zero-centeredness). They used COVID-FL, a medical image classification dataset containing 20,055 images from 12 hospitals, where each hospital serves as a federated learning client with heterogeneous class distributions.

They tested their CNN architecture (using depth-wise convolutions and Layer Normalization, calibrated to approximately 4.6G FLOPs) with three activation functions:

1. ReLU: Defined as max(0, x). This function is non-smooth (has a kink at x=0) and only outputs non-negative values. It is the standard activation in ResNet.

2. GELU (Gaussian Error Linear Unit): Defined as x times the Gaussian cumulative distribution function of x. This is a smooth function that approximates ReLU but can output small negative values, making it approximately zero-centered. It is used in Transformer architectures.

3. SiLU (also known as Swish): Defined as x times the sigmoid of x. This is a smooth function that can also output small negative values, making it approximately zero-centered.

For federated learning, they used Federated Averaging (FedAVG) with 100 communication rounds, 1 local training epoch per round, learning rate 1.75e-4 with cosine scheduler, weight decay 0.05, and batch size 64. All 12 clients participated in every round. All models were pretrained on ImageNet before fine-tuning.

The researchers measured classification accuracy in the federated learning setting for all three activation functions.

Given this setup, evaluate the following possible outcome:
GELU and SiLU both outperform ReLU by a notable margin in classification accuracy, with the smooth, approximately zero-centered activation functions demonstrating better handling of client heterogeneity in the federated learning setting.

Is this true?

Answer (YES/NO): YES